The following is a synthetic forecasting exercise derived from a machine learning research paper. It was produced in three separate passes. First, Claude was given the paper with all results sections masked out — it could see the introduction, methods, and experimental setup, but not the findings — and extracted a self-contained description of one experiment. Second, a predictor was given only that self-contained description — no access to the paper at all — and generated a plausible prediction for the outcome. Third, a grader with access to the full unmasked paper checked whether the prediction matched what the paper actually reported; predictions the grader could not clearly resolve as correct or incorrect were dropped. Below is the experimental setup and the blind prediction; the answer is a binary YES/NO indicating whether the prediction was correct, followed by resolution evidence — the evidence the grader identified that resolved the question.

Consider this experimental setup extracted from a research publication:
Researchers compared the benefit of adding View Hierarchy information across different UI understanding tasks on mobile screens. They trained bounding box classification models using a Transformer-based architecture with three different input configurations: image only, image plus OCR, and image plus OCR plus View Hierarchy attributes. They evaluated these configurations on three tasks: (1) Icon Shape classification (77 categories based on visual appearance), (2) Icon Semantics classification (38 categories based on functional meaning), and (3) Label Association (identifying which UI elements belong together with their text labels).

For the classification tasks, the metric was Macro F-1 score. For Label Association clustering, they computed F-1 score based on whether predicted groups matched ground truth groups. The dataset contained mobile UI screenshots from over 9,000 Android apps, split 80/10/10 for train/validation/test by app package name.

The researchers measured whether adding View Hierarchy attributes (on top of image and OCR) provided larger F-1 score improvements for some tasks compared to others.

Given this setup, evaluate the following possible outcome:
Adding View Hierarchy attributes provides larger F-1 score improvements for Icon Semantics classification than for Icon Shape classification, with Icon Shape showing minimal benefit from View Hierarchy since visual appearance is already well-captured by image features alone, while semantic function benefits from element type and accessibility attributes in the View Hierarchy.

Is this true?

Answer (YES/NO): YES